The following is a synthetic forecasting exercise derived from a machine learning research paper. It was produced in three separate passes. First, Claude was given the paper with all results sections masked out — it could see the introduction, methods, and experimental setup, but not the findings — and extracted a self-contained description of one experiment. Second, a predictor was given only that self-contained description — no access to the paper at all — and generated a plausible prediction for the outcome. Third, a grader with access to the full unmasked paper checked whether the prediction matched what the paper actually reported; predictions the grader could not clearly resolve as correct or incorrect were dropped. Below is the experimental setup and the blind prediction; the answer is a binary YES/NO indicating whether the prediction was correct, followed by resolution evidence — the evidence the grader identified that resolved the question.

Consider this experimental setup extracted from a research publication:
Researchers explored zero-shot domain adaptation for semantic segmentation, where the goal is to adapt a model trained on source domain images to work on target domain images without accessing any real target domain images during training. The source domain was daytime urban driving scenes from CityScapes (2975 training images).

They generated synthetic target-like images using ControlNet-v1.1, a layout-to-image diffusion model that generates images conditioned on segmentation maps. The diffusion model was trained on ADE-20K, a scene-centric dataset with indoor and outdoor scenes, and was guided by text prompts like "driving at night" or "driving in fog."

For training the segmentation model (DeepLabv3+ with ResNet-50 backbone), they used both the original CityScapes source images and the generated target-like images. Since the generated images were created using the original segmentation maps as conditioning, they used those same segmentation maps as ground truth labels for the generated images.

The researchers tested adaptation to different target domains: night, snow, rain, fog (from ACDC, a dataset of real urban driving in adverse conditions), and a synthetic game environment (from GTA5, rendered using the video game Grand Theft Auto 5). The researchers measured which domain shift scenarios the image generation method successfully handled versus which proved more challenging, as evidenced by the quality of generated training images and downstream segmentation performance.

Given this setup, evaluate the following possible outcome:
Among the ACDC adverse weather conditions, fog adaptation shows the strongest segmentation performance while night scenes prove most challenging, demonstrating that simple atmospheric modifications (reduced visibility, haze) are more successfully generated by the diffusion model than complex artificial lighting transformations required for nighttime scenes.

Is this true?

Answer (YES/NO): YES